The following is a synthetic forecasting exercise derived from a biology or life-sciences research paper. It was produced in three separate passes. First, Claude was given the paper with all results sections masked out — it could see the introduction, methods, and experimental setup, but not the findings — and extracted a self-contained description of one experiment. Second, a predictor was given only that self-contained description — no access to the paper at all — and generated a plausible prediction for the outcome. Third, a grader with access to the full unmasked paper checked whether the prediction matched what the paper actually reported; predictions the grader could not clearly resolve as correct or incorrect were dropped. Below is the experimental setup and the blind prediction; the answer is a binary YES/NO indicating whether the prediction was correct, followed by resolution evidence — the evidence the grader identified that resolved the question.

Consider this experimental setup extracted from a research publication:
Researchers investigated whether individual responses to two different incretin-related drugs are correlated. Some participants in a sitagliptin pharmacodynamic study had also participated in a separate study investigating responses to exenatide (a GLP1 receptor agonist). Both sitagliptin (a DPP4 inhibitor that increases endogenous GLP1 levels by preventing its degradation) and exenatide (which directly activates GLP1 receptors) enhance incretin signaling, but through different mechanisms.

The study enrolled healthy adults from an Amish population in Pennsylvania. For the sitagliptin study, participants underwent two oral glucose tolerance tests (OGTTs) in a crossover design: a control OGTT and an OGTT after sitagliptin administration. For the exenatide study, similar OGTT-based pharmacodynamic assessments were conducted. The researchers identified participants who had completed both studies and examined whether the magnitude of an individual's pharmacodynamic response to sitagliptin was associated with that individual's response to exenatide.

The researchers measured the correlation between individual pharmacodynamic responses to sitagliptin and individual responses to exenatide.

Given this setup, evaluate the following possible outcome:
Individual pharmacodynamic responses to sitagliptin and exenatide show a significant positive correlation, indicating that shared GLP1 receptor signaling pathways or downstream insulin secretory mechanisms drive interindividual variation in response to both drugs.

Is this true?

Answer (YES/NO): NO